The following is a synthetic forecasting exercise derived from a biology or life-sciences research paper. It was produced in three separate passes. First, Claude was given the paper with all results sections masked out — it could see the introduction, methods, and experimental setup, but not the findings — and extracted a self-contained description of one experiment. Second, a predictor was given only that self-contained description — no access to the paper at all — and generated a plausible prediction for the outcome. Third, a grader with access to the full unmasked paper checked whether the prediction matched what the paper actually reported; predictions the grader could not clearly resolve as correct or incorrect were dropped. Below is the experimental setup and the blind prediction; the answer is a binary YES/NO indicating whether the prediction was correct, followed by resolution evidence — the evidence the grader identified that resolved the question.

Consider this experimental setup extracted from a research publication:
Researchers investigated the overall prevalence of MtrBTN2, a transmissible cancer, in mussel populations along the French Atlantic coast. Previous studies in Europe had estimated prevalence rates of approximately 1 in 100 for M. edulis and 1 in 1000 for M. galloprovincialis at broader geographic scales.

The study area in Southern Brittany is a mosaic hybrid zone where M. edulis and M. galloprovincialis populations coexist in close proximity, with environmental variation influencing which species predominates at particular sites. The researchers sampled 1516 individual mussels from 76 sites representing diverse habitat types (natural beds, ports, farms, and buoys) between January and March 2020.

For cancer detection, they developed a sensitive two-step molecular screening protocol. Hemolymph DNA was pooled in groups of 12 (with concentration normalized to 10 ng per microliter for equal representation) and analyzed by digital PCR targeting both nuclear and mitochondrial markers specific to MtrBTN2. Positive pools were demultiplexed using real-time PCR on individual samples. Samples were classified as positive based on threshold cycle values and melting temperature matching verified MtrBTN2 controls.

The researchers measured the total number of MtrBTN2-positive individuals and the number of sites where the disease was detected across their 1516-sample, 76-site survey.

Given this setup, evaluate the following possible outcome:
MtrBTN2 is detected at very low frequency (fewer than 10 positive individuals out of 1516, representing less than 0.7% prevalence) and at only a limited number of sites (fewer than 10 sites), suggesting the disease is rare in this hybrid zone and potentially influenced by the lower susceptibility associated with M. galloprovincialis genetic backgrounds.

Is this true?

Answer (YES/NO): NO